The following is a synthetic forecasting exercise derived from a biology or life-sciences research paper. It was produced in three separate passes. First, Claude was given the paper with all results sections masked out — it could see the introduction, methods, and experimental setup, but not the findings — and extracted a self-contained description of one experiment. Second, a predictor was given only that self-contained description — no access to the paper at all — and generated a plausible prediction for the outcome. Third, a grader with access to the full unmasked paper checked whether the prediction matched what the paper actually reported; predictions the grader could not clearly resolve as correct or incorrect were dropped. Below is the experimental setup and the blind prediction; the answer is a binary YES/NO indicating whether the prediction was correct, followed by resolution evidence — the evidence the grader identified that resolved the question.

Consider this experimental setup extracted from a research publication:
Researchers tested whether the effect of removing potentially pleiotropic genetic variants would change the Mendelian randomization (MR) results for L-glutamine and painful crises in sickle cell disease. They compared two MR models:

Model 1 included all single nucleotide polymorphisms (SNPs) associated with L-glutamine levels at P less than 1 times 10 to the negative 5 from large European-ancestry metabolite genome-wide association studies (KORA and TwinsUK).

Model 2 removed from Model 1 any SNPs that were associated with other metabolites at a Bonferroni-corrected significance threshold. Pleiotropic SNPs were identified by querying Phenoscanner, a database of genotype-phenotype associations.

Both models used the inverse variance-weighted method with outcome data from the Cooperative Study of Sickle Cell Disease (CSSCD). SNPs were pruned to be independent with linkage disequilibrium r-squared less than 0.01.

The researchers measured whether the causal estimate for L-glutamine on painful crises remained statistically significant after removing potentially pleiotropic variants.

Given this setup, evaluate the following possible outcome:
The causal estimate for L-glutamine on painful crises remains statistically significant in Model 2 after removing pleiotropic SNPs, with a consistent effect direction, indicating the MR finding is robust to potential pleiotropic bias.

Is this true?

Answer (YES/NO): NO